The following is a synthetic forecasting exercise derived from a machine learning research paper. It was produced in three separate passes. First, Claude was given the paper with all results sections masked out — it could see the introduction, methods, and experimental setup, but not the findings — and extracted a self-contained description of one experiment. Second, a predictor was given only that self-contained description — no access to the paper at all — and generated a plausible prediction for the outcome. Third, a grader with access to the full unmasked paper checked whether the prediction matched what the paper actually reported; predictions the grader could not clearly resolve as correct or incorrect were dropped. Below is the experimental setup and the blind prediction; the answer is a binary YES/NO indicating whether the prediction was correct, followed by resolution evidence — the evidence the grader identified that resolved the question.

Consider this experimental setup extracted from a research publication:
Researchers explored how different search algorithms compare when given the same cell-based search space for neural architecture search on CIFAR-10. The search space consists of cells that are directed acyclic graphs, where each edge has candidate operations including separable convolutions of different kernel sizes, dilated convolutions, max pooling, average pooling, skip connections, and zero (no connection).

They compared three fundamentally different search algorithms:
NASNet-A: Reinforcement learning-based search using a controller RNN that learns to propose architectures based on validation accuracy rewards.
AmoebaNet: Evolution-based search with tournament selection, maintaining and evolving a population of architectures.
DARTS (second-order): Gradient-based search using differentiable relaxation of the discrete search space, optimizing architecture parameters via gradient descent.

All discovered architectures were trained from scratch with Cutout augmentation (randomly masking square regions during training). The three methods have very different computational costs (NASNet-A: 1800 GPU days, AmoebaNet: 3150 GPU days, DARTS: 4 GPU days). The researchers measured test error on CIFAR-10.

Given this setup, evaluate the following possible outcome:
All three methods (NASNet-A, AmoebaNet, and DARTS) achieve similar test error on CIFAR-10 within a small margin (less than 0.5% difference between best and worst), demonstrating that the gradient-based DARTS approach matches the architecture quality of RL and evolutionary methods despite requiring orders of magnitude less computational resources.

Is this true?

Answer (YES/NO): YES